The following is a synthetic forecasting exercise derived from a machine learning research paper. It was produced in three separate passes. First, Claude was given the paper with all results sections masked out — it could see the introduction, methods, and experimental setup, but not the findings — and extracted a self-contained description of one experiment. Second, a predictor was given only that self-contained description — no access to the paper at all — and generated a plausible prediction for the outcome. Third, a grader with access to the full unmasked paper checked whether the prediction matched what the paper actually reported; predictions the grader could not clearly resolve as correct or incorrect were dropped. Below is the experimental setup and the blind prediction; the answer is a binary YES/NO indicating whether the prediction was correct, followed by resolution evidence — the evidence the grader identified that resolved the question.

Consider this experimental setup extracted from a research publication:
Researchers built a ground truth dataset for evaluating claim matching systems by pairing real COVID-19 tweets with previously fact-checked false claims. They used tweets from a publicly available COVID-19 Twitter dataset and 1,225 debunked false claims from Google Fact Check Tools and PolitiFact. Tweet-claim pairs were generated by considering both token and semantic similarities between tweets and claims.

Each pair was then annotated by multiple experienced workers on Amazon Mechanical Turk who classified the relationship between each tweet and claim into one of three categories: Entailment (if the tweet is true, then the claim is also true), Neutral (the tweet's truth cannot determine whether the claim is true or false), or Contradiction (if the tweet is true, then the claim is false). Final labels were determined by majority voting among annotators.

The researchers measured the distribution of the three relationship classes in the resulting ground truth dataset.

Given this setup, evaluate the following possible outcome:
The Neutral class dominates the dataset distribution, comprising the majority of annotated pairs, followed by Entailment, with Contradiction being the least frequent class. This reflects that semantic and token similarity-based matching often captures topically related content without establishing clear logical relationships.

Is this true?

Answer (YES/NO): NO